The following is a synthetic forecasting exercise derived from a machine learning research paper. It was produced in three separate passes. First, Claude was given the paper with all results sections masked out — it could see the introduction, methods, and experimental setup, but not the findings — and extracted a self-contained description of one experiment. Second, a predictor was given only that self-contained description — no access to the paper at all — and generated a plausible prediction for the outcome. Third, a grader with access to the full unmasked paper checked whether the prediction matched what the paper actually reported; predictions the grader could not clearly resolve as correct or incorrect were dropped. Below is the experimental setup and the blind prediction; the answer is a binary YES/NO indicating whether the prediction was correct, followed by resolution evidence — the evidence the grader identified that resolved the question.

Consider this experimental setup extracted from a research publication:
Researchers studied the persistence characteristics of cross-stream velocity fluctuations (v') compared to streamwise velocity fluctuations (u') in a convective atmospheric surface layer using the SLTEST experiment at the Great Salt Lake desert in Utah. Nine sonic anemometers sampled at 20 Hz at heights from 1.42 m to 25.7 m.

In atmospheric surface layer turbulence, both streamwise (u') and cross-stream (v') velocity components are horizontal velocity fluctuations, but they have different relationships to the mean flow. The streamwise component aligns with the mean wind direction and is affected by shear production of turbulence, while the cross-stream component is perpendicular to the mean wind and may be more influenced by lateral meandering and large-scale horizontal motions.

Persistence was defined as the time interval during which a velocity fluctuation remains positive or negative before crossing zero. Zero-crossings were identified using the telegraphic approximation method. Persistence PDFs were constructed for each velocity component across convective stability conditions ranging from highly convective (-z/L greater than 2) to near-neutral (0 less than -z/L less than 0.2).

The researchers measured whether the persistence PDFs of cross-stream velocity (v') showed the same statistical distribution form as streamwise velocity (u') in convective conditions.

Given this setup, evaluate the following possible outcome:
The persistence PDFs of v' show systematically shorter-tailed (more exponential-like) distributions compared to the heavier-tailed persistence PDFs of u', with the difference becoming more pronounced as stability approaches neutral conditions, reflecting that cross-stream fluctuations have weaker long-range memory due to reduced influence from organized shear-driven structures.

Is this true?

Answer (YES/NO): NO